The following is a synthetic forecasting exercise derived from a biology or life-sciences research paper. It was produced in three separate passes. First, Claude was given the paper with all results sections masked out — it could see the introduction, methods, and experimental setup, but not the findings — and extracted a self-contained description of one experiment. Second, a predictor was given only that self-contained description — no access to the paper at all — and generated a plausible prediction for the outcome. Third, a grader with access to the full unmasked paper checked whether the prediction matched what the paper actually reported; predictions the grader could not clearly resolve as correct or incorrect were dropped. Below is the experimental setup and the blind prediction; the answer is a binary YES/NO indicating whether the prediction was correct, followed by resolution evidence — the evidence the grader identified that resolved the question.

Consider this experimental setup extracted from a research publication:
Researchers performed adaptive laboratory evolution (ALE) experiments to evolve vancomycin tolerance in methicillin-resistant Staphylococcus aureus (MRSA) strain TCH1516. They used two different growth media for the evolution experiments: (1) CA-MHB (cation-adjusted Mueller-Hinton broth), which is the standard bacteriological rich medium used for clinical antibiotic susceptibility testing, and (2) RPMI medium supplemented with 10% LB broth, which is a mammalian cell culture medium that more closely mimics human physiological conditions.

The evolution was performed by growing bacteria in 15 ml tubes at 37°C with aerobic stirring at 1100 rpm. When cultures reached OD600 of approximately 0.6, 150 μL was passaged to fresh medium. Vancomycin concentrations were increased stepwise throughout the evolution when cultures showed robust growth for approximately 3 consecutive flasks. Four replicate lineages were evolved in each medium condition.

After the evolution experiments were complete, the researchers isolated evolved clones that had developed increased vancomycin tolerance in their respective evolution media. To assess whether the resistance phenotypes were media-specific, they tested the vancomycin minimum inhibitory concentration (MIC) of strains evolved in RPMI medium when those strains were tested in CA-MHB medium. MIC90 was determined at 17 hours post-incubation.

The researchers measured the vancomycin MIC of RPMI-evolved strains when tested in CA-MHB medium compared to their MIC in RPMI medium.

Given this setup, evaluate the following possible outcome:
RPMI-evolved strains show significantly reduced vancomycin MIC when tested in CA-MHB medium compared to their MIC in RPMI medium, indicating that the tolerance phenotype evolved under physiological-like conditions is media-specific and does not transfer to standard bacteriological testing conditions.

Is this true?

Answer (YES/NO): YES